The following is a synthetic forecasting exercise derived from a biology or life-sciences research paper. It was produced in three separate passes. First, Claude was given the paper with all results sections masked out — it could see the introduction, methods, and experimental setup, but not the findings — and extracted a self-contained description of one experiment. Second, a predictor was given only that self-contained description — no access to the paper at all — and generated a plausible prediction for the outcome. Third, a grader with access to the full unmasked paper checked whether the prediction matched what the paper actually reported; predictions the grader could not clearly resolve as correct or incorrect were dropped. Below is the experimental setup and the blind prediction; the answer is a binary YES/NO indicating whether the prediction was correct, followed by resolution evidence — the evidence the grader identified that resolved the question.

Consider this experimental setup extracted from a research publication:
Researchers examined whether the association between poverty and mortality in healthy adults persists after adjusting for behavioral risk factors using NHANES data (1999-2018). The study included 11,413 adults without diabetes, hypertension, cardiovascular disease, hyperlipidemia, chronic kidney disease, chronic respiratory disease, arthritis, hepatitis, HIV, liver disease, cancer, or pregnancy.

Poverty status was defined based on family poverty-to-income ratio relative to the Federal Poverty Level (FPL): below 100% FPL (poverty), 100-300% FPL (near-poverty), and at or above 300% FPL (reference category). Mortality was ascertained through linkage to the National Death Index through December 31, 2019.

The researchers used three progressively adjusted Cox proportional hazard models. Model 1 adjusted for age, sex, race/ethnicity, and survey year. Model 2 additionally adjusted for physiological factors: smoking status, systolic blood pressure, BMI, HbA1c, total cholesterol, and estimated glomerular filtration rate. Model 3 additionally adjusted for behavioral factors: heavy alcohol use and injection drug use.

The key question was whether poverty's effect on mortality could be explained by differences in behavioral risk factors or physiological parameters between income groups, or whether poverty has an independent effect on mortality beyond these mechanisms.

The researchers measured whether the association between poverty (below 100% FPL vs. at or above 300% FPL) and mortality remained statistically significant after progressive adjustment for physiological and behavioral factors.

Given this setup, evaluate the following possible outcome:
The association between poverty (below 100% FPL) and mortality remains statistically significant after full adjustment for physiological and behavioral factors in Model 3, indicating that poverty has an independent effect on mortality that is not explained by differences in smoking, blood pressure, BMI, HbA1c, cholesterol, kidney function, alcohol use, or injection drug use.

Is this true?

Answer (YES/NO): YES